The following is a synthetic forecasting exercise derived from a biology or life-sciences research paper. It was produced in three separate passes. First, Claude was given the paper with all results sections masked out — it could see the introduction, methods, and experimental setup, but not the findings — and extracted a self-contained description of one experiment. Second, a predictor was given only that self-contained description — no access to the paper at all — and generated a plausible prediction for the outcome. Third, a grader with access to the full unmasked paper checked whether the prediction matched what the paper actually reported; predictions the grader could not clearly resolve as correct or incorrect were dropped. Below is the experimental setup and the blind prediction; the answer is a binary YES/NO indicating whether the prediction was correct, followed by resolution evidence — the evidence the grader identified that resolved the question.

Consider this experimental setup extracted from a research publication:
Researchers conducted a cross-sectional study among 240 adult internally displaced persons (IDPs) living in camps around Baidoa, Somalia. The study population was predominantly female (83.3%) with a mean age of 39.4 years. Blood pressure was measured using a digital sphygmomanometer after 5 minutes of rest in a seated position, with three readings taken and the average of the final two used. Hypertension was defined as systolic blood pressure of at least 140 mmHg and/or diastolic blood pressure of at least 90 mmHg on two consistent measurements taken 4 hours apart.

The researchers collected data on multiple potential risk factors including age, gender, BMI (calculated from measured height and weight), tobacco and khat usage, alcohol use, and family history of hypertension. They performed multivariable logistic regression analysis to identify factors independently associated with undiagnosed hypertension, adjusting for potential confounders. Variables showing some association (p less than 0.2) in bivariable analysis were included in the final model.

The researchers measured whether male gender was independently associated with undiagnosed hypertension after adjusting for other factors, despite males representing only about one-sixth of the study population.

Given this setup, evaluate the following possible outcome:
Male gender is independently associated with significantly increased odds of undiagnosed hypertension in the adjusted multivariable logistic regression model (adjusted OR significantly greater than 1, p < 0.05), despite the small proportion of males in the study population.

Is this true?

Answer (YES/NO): YES